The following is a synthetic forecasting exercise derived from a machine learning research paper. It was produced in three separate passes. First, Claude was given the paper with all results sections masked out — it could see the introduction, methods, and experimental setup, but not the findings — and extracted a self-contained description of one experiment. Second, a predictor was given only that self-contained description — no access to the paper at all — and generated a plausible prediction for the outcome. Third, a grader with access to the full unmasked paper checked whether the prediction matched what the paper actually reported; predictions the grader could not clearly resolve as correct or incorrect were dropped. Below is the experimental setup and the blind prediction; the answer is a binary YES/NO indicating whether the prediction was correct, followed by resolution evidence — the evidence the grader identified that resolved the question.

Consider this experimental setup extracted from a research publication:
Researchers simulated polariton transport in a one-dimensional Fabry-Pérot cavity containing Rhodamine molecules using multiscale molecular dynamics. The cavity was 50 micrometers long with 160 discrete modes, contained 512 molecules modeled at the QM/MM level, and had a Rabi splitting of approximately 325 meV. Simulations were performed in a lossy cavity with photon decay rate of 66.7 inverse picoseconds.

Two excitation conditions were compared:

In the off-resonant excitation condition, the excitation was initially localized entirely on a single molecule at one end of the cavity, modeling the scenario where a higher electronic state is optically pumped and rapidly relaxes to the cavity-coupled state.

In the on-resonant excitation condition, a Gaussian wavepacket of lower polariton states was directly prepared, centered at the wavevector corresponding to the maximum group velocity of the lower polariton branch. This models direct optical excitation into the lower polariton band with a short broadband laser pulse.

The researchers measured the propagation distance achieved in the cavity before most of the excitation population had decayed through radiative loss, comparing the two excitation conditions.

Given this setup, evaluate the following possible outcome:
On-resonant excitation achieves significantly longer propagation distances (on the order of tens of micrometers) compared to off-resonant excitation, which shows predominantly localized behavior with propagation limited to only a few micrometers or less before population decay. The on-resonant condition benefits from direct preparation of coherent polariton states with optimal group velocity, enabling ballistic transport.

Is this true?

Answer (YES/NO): NO